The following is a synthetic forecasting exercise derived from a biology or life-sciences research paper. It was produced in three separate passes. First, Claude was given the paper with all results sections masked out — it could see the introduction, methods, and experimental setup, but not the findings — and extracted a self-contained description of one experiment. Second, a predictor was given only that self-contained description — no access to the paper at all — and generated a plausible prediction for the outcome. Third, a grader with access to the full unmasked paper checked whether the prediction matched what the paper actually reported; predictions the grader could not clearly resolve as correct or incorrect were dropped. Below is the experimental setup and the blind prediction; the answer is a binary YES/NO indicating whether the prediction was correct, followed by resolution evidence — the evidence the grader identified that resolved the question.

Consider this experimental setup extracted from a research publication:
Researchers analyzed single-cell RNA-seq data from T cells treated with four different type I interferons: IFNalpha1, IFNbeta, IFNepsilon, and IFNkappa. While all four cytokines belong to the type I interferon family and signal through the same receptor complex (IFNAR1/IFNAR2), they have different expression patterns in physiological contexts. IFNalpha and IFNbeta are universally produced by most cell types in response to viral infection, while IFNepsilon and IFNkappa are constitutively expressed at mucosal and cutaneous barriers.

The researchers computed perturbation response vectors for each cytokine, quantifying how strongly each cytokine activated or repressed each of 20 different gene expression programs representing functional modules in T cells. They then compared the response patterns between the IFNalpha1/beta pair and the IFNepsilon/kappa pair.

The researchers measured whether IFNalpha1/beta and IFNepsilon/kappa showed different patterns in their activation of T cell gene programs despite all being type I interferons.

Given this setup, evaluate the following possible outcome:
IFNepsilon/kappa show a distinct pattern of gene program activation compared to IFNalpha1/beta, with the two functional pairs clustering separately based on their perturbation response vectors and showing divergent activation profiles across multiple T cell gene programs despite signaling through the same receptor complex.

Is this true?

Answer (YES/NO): NO